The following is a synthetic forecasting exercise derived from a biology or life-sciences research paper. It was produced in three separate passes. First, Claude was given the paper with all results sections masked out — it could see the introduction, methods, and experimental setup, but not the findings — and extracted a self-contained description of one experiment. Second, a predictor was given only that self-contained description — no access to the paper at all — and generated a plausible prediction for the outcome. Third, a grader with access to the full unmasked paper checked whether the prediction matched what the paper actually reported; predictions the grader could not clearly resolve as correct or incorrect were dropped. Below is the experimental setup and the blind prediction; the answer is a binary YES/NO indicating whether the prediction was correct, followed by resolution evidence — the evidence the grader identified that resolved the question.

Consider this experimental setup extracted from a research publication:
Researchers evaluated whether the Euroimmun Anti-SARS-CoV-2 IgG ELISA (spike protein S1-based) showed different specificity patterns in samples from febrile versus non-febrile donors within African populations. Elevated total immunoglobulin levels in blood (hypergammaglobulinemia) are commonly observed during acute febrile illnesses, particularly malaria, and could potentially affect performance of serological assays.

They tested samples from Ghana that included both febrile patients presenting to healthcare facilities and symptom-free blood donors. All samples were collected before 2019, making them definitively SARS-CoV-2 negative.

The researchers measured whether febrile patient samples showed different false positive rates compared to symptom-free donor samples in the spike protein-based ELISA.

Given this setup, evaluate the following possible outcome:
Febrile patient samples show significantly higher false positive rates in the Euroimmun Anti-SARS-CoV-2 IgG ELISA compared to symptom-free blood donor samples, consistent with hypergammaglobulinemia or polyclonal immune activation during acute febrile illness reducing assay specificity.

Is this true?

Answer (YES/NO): NO